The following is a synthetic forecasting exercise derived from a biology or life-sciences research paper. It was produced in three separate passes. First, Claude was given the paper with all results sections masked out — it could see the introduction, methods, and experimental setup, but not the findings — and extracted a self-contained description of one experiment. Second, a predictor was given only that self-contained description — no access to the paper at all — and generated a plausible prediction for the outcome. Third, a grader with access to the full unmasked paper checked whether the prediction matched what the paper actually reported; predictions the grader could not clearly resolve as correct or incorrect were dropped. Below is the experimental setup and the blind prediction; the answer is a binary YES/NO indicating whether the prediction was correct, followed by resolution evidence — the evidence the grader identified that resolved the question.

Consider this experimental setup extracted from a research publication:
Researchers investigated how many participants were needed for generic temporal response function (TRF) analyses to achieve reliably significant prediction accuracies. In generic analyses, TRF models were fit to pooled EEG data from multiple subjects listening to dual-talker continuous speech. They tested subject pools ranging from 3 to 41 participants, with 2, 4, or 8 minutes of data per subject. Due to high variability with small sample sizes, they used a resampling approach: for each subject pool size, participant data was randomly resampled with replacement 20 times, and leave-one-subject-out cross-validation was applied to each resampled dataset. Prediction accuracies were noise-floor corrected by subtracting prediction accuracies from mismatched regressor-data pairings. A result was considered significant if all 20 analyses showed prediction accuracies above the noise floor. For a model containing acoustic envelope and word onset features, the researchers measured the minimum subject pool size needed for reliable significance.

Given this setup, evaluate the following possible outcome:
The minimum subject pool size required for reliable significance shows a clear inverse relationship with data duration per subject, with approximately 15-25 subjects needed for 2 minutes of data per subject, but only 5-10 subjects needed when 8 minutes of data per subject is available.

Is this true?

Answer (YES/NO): NO